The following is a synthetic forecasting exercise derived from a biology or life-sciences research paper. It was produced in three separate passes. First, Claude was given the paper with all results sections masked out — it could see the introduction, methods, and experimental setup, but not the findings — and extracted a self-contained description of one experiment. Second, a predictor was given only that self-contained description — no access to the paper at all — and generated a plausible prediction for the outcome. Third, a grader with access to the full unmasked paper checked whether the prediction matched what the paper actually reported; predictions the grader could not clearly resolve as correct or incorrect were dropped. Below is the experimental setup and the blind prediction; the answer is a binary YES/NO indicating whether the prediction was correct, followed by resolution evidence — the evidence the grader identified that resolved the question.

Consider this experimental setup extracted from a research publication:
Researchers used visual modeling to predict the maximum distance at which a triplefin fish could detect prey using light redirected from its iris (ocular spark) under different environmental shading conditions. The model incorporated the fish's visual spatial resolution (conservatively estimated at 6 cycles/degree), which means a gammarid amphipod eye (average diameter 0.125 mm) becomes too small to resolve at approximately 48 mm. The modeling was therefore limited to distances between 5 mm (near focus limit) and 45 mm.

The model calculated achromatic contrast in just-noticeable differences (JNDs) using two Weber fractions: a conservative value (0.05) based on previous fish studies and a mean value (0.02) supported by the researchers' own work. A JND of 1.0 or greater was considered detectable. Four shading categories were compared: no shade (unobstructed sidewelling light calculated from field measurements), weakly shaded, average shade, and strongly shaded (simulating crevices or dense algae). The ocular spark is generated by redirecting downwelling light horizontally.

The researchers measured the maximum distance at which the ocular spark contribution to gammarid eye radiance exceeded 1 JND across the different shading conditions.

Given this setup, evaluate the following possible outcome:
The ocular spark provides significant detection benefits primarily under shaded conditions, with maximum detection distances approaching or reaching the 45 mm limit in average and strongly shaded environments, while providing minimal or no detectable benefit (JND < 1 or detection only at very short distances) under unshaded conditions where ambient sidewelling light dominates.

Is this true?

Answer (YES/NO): NO